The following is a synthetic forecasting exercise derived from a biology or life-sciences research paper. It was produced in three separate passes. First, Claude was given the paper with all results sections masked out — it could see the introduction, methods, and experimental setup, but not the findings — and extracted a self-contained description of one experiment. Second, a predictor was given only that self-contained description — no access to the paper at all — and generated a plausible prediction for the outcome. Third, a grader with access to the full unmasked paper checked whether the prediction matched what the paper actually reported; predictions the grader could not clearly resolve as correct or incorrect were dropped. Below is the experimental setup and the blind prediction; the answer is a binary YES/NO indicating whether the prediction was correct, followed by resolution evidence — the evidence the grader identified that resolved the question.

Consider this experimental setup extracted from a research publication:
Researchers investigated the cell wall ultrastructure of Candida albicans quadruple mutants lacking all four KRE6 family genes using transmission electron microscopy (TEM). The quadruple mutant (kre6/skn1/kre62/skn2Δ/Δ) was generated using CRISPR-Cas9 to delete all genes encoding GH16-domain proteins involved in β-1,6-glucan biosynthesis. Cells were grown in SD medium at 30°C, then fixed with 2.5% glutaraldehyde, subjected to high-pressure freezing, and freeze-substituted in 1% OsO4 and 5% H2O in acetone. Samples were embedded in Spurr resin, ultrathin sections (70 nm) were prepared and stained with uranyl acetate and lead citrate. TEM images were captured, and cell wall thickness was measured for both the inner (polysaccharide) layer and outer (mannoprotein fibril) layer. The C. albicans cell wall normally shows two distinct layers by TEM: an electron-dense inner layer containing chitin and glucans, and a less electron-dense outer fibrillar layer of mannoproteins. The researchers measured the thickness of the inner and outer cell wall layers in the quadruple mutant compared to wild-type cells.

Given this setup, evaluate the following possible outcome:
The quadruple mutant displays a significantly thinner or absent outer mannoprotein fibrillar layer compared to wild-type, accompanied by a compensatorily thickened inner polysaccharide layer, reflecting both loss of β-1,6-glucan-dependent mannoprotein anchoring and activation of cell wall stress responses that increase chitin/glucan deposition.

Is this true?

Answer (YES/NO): YES